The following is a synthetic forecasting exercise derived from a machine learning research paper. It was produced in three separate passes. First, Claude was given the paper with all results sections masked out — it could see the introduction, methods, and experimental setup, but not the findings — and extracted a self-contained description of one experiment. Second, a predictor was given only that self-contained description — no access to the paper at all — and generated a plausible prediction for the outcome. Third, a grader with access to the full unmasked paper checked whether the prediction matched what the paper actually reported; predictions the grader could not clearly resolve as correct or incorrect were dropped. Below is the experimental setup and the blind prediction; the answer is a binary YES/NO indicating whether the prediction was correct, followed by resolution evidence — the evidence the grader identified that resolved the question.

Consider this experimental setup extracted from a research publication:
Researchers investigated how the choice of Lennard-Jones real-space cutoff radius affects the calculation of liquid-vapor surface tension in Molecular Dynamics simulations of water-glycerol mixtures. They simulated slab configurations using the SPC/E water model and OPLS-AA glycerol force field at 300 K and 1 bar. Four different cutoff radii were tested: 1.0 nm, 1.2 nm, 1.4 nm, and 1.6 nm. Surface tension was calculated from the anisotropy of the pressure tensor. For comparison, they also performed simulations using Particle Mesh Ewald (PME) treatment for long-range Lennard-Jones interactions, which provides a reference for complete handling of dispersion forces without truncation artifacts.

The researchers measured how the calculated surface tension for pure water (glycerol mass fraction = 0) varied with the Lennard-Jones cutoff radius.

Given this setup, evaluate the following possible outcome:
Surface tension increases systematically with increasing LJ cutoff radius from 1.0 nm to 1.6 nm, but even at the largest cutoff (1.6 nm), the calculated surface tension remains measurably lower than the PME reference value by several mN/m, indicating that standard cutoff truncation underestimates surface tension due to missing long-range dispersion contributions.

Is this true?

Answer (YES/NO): YES